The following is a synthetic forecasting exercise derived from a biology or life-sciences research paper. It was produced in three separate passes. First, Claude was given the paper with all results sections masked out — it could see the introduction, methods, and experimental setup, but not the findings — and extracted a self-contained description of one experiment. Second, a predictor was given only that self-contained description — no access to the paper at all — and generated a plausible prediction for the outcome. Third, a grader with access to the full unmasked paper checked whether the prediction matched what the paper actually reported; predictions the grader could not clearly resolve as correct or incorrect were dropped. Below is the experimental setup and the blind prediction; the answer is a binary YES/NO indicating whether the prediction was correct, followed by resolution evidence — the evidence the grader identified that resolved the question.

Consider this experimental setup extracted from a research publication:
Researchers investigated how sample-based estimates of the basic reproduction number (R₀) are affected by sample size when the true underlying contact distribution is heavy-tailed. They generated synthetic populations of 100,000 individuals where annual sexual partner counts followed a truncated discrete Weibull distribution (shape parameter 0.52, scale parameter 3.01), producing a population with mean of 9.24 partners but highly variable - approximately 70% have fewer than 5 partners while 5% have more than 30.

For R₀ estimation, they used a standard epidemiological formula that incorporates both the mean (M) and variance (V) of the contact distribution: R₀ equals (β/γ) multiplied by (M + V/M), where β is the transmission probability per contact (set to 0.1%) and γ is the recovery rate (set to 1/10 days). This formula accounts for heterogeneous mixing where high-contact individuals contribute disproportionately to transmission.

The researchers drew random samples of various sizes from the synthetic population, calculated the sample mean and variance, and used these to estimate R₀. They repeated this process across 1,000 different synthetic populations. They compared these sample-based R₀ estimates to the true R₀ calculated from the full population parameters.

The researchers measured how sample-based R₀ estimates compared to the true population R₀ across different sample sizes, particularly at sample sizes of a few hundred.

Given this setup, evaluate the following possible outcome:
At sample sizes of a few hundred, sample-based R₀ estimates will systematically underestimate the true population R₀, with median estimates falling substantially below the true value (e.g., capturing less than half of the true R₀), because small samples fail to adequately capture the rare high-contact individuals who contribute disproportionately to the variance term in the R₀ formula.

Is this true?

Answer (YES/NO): YES